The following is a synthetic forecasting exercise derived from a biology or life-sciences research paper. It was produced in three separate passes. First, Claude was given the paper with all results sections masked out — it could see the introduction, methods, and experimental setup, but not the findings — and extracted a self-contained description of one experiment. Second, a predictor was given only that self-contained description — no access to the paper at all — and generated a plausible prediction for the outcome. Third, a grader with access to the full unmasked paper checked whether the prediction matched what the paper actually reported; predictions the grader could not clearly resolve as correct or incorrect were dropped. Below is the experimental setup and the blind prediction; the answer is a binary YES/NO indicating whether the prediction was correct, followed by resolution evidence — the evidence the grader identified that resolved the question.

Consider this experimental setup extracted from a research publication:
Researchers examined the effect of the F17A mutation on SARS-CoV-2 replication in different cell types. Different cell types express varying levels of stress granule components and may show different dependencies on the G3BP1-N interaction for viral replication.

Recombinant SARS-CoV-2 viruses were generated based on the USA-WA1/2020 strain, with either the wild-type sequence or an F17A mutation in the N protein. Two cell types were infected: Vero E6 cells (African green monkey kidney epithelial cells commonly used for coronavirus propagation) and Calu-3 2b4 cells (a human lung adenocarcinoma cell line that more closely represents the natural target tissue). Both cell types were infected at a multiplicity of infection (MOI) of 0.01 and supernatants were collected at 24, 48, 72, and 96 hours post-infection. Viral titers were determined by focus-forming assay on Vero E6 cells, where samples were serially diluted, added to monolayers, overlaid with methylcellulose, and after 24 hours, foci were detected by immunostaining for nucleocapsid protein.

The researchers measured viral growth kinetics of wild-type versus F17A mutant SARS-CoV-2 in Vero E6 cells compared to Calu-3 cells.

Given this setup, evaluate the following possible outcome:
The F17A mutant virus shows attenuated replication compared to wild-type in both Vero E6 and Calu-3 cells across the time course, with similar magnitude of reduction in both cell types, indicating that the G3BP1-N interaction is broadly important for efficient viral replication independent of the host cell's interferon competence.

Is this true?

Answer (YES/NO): NO